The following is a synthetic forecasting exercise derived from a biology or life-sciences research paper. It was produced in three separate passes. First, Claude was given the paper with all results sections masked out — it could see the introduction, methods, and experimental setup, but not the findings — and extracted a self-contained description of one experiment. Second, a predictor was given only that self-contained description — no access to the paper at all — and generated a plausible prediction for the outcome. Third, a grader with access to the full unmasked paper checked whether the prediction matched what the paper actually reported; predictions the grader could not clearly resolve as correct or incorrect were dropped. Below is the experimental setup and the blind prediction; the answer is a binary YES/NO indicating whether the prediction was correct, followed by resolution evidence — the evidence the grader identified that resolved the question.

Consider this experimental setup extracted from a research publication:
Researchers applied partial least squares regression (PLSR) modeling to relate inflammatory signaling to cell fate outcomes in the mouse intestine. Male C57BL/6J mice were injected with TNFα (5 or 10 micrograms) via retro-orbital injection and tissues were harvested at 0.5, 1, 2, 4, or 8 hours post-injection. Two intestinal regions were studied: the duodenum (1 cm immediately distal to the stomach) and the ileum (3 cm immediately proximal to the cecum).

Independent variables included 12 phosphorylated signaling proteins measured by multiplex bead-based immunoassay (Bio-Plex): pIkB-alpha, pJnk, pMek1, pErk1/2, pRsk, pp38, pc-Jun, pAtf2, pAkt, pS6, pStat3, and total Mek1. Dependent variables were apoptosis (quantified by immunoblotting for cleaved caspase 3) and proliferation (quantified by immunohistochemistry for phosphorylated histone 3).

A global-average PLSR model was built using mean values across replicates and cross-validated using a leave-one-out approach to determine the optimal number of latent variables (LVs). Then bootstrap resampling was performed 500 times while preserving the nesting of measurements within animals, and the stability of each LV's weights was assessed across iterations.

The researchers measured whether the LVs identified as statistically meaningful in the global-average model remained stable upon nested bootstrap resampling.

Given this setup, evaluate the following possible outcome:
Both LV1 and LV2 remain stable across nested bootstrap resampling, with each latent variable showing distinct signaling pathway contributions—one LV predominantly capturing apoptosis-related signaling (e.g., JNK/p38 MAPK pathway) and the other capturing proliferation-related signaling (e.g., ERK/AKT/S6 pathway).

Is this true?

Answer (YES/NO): NO